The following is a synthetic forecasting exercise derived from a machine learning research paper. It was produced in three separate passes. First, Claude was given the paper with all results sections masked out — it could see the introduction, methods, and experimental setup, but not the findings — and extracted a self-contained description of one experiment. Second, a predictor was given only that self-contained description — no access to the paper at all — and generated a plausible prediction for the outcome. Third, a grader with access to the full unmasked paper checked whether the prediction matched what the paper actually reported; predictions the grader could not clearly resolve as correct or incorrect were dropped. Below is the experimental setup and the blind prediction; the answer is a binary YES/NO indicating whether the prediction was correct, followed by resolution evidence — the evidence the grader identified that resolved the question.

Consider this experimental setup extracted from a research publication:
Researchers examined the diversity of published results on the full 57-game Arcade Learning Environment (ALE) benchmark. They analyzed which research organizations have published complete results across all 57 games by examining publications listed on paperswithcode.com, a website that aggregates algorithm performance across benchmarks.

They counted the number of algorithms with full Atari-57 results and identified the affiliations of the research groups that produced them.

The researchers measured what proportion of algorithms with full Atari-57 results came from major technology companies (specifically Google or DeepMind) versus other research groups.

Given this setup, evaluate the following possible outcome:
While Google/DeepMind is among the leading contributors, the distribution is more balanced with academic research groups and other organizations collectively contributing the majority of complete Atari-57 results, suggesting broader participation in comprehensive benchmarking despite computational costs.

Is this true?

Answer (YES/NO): NO